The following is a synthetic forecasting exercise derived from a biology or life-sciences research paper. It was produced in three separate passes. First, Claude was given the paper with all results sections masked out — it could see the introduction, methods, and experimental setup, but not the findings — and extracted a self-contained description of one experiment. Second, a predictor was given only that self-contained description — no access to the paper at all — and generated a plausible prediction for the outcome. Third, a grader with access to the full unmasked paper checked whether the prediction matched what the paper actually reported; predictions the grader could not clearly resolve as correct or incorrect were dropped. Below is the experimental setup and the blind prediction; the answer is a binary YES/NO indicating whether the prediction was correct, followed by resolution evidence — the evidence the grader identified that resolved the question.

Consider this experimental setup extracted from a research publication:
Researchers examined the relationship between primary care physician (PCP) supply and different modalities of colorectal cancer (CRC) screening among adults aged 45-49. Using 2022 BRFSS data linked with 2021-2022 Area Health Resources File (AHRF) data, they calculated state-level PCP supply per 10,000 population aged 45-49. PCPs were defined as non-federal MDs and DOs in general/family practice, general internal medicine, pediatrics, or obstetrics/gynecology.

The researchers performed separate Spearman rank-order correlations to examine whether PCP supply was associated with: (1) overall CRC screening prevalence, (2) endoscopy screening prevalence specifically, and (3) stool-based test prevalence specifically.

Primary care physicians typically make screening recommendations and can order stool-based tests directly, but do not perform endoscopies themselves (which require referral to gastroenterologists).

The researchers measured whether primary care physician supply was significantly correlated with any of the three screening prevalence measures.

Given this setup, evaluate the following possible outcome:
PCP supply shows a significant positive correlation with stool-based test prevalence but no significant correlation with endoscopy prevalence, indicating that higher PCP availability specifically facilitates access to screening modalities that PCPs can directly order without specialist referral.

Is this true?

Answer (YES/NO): NO